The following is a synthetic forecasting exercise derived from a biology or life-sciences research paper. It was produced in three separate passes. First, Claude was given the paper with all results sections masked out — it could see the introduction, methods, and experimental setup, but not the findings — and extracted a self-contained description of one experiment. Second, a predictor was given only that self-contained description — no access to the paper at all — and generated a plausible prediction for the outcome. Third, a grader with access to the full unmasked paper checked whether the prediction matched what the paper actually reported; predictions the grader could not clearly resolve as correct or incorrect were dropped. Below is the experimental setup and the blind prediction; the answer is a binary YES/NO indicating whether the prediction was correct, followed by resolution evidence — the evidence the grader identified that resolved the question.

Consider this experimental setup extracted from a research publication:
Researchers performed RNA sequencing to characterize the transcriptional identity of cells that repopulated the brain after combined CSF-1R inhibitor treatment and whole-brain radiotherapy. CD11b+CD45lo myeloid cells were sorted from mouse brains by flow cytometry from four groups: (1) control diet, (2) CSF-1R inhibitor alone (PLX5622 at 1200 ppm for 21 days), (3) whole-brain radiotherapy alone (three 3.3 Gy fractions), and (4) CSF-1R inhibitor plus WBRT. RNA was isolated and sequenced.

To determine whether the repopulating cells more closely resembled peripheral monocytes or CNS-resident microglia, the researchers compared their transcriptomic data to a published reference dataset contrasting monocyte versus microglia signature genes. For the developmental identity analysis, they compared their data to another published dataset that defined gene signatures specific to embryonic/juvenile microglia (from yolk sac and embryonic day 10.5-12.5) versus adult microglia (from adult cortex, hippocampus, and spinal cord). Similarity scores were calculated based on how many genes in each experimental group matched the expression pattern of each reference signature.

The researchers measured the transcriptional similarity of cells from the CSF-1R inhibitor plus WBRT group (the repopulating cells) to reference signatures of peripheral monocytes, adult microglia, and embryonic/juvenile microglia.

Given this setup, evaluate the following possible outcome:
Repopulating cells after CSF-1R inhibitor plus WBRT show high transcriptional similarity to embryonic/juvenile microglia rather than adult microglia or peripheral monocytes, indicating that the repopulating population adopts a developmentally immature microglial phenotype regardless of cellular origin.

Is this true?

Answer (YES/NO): NO